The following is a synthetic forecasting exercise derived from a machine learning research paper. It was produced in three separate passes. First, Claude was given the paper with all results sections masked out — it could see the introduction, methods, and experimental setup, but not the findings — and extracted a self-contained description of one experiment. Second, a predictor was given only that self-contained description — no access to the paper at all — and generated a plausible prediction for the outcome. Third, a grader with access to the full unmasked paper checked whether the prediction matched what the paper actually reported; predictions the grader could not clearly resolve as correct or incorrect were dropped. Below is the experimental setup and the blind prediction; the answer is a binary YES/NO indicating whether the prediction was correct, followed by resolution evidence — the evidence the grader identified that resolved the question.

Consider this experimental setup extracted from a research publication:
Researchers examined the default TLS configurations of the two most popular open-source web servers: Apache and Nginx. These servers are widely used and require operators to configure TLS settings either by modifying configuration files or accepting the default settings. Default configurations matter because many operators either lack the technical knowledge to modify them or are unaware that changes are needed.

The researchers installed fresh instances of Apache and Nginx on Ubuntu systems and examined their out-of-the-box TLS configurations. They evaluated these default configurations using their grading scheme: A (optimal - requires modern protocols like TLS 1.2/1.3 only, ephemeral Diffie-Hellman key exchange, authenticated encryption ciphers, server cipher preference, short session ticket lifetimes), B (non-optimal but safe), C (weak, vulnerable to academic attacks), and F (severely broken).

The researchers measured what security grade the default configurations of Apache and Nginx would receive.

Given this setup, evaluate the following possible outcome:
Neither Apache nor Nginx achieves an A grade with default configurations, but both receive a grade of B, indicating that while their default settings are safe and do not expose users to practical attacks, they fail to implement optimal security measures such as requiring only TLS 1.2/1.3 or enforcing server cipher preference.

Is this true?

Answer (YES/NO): NO